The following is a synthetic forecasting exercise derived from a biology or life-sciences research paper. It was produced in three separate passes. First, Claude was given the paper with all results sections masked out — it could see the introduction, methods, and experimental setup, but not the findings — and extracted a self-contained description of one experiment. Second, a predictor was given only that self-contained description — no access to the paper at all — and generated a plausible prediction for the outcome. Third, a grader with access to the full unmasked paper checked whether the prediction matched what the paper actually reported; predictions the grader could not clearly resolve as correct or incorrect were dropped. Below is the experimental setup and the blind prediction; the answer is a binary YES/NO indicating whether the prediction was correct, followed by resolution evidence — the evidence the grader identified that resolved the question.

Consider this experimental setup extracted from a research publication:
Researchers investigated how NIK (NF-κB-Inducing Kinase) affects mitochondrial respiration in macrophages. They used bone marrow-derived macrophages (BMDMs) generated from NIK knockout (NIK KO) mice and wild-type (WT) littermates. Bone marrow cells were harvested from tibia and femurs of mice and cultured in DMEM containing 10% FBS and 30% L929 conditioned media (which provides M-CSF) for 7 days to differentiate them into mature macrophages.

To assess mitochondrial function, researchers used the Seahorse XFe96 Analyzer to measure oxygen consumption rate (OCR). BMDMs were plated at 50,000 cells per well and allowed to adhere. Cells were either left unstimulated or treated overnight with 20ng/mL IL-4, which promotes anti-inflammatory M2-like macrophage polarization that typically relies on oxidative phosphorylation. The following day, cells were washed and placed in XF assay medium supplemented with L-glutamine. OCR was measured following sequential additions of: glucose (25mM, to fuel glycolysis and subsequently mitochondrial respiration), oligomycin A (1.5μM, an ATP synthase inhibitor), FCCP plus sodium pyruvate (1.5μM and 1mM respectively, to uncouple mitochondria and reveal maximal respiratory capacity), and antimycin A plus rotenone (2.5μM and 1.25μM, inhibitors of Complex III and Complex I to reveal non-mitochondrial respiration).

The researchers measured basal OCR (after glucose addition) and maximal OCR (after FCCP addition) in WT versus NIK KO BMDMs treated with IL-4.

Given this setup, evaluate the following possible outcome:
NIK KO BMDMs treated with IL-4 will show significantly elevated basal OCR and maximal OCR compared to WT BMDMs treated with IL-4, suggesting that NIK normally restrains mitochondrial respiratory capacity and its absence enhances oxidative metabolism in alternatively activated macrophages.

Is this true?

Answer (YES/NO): NO